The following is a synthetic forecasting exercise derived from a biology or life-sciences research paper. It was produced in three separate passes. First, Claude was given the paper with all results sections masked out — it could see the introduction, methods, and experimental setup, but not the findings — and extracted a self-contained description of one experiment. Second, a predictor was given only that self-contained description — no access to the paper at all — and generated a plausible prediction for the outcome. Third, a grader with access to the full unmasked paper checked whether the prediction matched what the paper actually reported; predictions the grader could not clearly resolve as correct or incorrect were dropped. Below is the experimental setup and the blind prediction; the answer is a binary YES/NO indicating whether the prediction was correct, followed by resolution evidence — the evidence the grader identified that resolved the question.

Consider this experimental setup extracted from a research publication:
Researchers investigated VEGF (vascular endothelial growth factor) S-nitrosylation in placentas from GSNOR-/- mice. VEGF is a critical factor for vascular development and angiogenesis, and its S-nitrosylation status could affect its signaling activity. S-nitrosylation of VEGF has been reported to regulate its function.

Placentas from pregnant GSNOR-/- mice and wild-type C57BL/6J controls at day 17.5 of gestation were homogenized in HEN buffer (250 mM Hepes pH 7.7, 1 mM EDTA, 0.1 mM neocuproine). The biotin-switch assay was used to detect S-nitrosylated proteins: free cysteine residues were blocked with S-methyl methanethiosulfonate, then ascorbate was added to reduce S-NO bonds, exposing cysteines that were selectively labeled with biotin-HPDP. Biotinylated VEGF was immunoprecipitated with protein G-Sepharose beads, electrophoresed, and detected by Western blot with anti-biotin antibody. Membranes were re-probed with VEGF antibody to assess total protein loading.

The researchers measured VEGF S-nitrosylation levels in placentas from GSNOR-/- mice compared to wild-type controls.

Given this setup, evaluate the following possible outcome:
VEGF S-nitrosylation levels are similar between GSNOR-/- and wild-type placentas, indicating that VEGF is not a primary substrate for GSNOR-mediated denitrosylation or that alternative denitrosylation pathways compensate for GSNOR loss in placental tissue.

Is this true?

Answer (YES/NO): NO